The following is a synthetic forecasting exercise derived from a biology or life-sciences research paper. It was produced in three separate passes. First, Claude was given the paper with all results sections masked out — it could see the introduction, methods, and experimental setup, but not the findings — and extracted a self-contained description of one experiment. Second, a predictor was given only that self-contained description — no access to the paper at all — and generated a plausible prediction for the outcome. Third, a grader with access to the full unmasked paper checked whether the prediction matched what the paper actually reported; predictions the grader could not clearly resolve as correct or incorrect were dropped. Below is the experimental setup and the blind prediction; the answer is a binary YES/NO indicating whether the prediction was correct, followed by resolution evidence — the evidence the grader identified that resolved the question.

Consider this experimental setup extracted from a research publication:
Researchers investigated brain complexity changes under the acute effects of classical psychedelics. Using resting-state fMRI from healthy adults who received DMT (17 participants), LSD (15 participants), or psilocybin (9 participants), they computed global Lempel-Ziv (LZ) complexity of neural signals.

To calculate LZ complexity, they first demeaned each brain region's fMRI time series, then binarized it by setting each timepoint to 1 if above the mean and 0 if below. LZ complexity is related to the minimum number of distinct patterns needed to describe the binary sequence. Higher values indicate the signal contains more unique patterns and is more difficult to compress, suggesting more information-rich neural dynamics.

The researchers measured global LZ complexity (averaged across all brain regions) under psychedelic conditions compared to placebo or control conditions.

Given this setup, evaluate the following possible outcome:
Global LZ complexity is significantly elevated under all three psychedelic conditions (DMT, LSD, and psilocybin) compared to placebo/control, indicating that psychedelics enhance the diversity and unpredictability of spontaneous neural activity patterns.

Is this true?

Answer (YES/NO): YES